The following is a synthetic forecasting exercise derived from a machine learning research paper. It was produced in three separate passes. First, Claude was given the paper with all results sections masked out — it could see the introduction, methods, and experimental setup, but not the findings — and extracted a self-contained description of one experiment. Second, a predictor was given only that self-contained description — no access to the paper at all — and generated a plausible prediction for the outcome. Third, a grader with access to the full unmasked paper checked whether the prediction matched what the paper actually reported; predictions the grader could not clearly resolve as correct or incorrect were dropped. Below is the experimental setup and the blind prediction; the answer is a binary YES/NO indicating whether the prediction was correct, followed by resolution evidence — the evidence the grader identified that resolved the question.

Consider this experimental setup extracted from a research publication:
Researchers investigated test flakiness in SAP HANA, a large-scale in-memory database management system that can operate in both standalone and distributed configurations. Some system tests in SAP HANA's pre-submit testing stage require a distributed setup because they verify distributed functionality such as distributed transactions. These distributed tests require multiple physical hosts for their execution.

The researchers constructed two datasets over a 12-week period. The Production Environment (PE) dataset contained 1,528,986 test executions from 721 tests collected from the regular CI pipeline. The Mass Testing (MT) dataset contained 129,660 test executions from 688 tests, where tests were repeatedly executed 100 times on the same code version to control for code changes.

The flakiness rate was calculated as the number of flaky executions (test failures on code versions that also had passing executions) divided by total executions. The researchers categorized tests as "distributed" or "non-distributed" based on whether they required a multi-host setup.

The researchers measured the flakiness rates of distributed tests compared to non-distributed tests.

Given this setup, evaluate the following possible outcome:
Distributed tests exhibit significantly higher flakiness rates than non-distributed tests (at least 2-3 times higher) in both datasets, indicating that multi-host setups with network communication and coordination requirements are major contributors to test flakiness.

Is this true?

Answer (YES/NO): NO